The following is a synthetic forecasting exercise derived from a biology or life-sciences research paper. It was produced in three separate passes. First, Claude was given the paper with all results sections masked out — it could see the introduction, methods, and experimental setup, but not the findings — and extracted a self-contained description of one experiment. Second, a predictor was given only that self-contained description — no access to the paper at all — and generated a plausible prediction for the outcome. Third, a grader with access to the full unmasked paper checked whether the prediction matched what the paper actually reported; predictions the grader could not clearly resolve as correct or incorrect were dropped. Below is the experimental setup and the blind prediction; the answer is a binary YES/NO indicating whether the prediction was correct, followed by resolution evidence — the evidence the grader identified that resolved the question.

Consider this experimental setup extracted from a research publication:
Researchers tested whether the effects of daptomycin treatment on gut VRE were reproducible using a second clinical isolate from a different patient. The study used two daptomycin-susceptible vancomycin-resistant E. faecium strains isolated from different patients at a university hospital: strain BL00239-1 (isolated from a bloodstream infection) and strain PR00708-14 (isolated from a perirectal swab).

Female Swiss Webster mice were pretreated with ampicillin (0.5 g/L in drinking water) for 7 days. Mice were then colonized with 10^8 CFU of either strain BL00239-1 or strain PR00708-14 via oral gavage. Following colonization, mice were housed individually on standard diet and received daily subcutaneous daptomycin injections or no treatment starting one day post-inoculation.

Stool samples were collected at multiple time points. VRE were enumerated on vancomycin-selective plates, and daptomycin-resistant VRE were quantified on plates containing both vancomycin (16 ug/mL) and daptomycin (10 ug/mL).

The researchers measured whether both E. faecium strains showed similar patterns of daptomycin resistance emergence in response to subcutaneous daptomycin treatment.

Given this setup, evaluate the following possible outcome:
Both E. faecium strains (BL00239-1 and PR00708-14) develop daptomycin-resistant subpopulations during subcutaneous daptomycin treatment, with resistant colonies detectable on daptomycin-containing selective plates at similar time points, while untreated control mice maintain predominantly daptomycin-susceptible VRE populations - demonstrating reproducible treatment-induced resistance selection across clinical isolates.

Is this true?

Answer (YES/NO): NO